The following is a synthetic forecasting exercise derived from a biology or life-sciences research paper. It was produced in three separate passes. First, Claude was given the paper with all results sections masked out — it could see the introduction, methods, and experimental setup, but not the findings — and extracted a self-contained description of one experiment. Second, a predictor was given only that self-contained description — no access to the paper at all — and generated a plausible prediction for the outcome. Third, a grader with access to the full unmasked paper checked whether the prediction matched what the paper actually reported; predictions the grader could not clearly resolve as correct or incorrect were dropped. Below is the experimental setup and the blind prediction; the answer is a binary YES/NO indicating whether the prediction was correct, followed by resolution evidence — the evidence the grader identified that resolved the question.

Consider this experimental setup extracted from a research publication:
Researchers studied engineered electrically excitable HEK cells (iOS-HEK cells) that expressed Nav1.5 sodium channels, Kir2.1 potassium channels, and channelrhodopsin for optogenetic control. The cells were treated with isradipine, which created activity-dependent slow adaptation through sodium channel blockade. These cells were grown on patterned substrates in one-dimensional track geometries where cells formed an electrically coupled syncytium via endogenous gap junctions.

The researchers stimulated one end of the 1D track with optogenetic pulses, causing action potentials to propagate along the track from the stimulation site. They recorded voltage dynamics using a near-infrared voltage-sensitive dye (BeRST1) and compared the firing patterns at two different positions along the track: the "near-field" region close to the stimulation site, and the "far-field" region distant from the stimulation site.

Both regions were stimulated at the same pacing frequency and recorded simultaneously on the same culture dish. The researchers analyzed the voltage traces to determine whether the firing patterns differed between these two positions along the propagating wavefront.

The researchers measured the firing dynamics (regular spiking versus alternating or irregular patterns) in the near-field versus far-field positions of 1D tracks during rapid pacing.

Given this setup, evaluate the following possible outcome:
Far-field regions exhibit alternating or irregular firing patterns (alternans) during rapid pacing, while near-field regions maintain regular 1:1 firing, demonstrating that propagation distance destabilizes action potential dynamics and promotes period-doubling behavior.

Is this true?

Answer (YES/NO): NO